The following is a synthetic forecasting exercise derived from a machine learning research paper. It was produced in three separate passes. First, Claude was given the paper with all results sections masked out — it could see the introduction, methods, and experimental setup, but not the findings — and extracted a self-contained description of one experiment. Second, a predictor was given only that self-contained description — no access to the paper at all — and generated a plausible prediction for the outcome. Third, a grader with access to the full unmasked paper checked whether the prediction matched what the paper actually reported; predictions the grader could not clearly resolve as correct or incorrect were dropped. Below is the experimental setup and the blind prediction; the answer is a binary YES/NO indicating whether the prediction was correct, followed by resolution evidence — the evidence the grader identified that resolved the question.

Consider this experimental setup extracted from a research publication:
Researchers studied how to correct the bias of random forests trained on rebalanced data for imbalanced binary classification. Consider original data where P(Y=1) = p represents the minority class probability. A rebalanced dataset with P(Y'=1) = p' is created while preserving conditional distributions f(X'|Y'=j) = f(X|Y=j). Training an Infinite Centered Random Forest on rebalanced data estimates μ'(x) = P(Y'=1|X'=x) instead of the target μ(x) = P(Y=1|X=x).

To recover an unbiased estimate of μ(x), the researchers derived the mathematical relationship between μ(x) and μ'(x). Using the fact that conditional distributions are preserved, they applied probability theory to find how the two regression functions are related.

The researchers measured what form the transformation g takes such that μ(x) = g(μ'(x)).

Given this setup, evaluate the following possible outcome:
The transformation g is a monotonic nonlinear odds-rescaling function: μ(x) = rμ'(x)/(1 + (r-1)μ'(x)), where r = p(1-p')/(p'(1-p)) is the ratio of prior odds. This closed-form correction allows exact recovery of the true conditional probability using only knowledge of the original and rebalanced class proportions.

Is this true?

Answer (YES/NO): YES